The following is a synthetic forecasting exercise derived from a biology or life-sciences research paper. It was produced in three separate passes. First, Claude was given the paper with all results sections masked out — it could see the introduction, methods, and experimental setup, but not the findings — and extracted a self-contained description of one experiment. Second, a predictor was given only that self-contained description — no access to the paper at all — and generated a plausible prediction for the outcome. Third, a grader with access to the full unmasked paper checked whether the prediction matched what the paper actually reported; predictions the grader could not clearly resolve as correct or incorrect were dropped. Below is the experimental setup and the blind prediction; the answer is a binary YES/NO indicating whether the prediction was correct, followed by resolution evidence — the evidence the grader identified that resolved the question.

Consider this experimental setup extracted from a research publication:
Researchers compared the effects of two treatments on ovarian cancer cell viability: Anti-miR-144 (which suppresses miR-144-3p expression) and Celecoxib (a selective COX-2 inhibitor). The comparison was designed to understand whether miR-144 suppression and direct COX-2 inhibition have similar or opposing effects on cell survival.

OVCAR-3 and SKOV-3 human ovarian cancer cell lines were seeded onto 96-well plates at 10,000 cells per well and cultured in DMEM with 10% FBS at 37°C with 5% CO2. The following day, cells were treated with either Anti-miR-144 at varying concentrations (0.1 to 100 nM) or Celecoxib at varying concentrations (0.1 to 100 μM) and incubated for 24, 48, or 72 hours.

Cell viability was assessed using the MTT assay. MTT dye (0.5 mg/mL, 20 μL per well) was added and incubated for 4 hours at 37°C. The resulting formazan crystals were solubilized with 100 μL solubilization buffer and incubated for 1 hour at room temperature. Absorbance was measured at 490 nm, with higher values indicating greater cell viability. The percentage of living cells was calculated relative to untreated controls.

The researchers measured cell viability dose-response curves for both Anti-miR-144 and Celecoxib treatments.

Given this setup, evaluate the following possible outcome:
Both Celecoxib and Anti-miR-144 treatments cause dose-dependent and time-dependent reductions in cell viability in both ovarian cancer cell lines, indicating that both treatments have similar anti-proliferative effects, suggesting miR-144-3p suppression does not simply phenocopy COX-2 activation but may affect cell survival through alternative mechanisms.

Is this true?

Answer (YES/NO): NO